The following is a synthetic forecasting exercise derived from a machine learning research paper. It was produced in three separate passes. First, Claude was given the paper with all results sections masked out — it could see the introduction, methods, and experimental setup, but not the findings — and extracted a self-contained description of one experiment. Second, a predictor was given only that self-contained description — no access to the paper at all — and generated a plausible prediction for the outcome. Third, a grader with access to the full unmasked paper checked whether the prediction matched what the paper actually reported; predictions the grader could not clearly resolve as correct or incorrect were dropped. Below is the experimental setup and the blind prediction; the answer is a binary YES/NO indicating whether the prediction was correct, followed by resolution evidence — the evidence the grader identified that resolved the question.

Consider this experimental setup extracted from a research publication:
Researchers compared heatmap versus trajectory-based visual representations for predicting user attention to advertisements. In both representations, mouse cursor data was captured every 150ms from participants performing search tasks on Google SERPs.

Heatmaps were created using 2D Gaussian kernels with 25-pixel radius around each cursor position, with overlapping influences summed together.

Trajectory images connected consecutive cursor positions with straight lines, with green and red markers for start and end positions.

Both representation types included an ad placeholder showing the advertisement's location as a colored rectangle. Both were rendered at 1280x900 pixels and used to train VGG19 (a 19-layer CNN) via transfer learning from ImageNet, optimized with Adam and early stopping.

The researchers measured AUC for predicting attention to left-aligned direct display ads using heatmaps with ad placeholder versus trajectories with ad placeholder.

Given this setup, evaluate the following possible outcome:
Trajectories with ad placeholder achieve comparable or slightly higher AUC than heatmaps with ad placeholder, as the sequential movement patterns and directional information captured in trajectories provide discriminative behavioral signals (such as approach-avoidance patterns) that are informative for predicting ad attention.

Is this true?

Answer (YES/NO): NO